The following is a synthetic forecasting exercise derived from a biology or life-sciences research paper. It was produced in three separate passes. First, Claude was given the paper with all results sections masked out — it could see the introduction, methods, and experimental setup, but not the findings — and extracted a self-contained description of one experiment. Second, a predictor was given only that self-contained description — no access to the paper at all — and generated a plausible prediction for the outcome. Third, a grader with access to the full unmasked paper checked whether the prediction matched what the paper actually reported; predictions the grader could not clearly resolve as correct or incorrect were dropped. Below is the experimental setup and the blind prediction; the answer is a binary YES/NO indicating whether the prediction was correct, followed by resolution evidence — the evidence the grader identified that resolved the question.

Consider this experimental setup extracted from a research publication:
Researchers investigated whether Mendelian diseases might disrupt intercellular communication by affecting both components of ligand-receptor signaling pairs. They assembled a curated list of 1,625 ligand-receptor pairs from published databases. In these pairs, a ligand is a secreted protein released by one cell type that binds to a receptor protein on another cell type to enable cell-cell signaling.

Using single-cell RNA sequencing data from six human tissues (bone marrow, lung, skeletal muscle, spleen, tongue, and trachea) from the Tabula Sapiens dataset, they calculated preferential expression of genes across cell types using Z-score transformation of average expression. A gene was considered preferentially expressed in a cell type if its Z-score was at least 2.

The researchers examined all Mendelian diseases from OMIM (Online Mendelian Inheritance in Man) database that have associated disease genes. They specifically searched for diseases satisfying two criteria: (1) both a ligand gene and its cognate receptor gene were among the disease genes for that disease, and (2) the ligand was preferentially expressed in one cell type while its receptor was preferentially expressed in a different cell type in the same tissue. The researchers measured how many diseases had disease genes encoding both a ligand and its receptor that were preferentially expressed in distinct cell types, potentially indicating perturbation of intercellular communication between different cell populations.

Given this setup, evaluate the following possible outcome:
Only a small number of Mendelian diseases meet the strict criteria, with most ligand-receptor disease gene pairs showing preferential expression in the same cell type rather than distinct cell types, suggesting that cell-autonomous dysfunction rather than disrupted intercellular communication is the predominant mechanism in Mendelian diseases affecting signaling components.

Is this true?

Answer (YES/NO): NO